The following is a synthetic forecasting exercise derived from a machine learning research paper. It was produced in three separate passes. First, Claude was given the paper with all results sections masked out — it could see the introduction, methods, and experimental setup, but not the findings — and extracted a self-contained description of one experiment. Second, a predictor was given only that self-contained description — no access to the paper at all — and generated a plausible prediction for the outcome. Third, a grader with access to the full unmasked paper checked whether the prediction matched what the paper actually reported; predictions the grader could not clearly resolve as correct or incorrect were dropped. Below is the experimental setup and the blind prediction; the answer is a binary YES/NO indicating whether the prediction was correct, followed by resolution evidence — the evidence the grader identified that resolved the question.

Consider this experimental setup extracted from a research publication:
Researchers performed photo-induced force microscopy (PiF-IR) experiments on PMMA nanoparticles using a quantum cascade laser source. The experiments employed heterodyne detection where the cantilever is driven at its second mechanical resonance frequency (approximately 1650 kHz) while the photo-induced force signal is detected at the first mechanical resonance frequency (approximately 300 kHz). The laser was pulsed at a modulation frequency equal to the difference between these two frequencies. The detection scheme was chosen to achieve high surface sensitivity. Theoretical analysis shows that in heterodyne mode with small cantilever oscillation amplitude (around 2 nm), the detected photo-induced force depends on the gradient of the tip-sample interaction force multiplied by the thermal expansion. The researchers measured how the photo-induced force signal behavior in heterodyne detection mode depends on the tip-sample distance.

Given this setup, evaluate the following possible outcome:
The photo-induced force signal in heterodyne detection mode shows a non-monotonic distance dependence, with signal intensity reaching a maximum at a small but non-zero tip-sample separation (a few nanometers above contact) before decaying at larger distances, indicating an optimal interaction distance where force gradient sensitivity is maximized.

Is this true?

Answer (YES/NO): YES